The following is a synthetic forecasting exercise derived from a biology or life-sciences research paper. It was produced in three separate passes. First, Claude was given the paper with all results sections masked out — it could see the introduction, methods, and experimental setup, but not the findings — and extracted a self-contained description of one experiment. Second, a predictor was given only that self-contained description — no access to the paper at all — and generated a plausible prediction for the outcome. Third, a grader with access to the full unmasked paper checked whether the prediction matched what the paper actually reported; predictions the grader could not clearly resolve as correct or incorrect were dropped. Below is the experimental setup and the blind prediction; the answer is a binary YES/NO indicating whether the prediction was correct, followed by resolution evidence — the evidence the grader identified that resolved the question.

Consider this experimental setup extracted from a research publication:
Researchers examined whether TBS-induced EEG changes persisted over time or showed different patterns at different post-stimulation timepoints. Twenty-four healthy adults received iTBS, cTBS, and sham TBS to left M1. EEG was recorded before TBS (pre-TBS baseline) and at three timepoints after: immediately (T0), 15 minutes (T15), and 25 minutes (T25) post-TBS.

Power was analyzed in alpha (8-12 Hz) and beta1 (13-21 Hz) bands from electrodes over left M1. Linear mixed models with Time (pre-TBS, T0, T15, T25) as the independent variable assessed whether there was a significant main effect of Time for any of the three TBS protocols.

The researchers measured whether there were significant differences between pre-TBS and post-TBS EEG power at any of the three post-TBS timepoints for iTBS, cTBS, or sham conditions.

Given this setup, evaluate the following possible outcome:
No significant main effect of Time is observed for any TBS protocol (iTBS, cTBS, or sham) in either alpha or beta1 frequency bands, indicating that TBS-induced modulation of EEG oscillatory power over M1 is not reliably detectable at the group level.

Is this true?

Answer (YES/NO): YES